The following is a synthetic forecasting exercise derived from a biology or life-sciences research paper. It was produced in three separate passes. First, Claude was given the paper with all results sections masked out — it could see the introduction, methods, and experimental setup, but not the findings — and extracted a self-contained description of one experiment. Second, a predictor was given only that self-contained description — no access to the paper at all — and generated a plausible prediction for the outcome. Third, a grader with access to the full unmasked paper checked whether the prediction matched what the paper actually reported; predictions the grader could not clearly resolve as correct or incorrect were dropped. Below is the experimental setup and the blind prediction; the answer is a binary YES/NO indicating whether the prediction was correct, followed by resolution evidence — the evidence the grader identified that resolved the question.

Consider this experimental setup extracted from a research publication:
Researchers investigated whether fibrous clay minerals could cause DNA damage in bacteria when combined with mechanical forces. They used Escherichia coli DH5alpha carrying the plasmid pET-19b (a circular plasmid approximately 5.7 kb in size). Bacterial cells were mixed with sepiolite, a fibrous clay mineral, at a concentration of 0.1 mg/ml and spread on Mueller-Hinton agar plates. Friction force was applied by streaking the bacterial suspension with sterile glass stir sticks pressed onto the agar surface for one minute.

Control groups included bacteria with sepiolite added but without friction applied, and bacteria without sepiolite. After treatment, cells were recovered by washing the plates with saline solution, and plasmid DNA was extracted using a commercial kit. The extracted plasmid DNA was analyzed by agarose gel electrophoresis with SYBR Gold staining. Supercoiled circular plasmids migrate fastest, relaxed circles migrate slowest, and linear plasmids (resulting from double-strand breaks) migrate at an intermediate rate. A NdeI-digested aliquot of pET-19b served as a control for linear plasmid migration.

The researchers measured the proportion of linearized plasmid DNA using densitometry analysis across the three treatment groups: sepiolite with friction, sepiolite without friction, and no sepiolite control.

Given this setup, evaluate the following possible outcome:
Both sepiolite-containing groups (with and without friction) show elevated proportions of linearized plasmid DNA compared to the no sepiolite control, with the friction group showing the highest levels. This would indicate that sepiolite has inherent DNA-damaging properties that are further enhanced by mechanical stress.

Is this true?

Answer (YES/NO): NO